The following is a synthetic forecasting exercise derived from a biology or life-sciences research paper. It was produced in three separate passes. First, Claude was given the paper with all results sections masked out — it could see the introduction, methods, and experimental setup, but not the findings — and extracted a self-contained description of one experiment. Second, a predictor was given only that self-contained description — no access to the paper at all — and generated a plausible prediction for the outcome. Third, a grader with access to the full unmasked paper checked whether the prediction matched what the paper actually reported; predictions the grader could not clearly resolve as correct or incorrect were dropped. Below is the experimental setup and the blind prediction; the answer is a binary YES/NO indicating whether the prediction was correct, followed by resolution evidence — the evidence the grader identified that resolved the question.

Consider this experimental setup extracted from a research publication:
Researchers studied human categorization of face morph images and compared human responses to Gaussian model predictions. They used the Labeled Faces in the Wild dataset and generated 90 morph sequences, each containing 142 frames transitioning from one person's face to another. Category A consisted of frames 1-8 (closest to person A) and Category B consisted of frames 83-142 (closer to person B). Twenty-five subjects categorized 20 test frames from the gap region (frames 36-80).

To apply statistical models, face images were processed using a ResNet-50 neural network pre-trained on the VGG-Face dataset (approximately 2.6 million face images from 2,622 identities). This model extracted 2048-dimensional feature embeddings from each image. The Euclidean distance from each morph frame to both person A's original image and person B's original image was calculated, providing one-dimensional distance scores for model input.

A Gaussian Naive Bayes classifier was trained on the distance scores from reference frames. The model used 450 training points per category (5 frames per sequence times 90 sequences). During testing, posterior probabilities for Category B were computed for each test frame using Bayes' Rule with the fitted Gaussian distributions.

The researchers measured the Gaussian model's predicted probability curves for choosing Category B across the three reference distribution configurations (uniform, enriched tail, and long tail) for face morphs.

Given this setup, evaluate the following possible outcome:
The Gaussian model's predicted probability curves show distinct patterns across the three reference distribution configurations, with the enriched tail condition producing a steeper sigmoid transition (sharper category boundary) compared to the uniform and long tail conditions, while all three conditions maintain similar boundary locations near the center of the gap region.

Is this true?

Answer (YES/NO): NO